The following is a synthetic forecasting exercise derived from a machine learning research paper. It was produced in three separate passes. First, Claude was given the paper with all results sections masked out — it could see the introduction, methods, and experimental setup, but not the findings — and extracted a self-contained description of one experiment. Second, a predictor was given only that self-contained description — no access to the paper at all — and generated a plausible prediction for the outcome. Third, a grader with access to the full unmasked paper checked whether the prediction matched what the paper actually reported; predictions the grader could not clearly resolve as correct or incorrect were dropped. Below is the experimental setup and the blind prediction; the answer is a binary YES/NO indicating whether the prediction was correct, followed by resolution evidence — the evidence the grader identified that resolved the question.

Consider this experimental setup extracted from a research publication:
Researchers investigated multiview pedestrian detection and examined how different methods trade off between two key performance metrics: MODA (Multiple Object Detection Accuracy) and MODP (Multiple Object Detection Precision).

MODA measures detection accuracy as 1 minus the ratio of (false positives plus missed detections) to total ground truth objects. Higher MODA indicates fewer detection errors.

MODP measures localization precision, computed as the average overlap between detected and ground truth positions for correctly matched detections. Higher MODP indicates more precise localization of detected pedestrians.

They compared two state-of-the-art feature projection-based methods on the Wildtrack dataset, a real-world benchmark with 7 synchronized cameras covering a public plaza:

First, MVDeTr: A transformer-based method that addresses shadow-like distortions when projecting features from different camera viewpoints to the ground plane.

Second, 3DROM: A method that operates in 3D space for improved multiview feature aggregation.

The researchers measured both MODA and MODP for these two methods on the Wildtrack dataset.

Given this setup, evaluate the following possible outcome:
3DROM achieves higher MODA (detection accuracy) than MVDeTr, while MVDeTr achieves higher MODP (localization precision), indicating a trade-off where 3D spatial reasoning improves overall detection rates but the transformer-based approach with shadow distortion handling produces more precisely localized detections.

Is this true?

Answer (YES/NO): YES